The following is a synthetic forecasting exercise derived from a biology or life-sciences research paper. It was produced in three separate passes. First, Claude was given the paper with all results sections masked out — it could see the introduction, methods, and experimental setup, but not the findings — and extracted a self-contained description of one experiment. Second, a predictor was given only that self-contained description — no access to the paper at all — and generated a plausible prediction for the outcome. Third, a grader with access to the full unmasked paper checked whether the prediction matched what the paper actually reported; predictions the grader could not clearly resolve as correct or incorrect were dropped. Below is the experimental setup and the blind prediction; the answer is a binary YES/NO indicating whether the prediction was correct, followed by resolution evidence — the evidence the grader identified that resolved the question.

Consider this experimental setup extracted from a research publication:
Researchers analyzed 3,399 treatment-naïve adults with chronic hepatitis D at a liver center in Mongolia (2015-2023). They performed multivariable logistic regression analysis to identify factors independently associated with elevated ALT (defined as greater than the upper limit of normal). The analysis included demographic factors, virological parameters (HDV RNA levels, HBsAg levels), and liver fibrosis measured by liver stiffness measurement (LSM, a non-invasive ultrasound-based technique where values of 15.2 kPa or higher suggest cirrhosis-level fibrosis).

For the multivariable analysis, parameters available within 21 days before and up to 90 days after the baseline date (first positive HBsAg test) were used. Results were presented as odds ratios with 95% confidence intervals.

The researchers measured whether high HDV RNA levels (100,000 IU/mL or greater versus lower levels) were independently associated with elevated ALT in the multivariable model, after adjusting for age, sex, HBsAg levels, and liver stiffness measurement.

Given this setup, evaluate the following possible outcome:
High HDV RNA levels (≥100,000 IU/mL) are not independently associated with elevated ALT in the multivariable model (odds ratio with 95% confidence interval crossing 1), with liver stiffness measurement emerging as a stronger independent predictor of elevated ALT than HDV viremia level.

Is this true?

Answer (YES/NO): NO